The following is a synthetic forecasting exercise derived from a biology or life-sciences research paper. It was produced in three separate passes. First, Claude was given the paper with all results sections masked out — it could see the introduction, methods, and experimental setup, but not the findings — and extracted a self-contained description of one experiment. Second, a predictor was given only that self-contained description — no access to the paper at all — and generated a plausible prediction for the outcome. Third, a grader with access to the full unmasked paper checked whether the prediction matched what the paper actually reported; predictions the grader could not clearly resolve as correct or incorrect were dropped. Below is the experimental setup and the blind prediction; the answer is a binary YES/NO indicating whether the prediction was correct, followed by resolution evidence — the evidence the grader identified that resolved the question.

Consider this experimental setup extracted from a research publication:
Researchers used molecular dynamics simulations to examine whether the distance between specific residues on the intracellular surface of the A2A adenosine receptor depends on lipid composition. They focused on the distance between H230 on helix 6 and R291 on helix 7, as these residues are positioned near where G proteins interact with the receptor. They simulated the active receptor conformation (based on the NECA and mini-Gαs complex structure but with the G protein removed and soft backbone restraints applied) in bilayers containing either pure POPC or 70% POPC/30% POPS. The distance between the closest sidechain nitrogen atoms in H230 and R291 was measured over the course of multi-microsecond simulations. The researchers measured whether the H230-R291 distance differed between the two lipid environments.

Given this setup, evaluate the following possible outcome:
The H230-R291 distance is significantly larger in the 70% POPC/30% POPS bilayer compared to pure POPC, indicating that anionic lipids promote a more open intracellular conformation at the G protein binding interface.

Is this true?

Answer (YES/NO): YES